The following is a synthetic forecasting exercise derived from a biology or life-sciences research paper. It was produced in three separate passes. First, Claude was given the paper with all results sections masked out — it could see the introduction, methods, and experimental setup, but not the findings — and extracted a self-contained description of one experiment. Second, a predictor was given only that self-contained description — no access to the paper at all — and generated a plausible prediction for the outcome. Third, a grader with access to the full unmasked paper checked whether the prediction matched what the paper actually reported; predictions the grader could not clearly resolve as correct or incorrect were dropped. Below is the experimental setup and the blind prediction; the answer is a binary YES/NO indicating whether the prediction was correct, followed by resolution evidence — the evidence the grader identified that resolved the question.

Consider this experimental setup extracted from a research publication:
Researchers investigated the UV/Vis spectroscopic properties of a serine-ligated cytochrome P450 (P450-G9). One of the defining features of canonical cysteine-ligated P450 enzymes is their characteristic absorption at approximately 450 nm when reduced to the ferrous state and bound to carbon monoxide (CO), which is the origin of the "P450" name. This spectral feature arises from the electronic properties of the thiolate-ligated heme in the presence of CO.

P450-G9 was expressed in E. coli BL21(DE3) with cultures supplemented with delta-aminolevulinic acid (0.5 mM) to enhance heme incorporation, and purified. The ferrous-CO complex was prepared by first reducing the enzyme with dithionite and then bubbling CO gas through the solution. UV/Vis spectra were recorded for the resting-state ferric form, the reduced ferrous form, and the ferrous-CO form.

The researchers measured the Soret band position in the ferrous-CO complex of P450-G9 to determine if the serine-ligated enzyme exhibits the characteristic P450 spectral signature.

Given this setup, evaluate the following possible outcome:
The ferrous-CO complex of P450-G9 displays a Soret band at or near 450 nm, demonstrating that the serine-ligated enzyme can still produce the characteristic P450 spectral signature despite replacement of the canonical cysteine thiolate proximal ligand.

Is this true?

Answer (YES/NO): NO